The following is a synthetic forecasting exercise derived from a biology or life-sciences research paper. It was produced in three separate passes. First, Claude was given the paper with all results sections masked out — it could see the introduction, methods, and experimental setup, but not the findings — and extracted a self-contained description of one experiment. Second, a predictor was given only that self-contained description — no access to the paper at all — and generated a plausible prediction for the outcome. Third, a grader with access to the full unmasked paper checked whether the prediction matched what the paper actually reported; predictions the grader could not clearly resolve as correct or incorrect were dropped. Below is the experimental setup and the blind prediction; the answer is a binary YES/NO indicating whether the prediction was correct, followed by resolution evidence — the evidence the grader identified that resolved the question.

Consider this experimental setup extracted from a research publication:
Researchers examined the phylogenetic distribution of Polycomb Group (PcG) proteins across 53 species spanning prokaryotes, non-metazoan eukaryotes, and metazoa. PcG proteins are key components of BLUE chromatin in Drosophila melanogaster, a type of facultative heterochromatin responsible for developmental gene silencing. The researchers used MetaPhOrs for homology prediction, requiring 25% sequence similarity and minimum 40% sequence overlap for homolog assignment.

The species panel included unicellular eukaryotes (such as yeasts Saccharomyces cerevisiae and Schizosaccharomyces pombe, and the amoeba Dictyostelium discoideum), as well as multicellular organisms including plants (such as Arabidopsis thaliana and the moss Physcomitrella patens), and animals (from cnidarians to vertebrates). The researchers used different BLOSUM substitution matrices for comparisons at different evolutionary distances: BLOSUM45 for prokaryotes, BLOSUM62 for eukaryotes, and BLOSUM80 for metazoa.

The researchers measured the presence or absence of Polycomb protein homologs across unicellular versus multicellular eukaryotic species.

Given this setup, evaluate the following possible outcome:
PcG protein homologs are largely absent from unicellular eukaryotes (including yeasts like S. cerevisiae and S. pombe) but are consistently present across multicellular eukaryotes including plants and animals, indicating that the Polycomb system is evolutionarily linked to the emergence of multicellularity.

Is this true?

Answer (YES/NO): YES